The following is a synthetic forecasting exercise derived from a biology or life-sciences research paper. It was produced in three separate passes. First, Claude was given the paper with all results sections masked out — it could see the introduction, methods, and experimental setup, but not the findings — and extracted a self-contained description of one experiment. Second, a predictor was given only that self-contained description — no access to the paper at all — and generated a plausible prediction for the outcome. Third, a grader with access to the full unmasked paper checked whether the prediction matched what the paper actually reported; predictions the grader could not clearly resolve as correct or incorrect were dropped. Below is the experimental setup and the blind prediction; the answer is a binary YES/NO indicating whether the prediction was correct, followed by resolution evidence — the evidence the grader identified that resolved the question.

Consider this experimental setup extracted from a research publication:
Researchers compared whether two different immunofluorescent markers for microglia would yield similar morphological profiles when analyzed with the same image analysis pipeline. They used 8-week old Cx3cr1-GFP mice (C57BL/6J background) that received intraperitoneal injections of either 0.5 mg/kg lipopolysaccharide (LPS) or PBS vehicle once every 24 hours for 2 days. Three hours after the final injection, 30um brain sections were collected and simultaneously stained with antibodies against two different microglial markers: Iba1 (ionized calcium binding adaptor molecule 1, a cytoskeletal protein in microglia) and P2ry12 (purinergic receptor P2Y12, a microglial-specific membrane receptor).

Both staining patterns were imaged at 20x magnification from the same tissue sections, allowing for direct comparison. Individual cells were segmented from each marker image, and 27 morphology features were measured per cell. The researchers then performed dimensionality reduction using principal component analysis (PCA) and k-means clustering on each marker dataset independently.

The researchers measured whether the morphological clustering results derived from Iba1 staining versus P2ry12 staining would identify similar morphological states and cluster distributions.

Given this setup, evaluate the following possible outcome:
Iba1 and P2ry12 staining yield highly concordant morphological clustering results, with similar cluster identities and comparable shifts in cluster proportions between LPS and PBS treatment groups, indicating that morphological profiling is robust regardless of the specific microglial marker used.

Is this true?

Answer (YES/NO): NO